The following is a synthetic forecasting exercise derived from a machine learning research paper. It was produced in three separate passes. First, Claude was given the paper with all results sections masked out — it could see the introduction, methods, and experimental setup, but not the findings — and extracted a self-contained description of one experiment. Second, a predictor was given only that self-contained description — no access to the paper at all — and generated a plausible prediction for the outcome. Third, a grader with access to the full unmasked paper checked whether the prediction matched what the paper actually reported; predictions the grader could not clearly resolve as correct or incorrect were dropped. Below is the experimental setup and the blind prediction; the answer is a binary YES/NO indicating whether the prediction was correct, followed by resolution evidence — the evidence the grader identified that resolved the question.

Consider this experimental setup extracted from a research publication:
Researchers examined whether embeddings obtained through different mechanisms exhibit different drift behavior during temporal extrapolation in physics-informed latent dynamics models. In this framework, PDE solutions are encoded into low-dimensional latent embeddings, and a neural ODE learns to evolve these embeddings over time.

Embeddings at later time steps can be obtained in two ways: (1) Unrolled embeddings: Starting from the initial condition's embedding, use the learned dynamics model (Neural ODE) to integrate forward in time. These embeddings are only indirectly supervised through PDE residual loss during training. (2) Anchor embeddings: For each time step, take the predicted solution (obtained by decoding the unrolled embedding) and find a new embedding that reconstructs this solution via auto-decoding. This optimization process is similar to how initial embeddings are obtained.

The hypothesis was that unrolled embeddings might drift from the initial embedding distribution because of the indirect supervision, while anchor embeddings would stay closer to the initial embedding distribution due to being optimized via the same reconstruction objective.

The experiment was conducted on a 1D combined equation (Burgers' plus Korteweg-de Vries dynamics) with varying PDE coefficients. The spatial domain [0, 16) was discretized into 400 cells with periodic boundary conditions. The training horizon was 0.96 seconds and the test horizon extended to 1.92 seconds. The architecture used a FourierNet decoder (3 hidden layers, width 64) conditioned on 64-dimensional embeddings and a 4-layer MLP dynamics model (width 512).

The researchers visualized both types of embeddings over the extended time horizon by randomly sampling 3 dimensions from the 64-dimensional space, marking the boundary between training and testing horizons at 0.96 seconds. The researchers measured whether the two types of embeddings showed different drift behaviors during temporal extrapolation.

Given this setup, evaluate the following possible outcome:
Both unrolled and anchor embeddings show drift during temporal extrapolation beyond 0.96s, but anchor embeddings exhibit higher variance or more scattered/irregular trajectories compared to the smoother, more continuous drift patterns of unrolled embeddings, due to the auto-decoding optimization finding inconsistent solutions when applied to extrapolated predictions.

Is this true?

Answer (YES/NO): NO